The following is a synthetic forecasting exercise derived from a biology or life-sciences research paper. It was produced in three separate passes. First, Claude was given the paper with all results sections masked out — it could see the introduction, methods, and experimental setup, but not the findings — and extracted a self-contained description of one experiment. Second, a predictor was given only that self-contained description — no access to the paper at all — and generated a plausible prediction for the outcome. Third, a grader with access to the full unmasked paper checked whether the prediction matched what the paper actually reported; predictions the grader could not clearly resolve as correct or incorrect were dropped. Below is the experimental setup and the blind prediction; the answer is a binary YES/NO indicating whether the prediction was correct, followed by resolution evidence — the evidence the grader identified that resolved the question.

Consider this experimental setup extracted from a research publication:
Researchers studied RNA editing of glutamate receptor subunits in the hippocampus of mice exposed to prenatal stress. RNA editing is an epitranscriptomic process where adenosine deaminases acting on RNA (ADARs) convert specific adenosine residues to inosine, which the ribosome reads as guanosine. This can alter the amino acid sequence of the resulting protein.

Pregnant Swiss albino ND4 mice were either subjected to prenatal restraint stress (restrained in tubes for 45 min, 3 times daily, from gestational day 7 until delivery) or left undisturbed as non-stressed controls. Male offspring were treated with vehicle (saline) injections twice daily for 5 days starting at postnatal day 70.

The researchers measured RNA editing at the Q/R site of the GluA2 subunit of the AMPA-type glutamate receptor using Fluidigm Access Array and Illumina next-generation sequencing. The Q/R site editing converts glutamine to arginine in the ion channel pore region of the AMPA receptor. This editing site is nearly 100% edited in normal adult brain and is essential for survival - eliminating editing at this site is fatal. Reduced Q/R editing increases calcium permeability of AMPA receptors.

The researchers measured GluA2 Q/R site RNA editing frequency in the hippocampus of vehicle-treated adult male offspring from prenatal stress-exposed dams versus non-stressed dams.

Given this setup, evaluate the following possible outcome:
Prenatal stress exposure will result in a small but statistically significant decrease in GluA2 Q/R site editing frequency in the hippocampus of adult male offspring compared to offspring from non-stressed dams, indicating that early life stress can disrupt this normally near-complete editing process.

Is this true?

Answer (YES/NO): NO